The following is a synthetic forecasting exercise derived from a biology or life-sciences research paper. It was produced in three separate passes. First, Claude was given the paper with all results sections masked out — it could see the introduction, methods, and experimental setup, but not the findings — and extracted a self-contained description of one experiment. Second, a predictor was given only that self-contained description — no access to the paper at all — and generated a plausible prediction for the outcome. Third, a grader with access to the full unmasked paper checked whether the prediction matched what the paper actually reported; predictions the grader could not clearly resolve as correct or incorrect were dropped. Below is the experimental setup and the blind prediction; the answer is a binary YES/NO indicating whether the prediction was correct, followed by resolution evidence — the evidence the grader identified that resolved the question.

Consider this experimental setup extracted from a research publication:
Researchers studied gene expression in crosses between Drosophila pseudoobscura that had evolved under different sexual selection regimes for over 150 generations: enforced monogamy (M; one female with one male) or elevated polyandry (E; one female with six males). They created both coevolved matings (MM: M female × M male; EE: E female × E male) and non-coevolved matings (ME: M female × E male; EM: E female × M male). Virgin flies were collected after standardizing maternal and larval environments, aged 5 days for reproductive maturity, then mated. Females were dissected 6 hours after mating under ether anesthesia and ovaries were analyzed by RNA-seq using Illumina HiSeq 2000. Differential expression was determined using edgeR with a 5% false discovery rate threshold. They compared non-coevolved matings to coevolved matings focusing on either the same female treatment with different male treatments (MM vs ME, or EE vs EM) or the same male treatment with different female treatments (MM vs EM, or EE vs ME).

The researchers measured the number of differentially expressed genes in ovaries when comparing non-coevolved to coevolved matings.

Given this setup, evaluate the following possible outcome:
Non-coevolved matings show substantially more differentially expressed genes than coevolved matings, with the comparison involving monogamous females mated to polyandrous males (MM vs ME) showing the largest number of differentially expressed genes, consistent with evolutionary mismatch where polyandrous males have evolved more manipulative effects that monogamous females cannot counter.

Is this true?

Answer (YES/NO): NO